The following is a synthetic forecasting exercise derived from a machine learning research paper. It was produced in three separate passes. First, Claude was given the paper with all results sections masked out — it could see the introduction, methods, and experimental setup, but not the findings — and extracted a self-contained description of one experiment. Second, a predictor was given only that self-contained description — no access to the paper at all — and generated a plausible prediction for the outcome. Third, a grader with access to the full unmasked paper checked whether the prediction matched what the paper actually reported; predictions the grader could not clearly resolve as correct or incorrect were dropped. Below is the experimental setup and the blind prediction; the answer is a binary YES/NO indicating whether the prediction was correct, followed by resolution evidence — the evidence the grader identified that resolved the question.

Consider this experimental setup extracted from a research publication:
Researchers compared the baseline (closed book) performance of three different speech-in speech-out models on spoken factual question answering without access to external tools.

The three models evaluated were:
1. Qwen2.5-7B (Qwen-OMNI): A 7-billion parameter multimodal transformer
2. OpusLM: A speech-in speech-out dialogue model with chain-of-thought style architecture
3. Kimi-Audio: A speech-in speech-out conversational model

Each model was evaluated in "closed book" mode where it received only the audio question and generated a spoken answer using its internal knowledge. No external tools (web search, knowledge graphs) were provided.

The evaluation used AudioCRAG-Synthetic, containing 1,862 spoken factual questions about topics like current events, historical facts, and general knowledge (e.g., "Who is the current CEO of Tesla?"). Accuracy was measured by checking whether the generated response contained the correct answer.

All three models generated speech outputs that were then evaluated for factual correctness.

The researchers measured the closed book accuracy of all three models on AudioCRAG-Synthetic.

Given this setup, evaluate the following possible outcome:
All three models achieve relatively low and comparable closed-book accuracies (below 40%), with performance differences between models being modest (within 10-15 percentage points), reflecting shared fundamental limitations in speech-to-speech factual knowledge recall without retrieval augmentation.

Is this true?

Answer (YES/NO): YES